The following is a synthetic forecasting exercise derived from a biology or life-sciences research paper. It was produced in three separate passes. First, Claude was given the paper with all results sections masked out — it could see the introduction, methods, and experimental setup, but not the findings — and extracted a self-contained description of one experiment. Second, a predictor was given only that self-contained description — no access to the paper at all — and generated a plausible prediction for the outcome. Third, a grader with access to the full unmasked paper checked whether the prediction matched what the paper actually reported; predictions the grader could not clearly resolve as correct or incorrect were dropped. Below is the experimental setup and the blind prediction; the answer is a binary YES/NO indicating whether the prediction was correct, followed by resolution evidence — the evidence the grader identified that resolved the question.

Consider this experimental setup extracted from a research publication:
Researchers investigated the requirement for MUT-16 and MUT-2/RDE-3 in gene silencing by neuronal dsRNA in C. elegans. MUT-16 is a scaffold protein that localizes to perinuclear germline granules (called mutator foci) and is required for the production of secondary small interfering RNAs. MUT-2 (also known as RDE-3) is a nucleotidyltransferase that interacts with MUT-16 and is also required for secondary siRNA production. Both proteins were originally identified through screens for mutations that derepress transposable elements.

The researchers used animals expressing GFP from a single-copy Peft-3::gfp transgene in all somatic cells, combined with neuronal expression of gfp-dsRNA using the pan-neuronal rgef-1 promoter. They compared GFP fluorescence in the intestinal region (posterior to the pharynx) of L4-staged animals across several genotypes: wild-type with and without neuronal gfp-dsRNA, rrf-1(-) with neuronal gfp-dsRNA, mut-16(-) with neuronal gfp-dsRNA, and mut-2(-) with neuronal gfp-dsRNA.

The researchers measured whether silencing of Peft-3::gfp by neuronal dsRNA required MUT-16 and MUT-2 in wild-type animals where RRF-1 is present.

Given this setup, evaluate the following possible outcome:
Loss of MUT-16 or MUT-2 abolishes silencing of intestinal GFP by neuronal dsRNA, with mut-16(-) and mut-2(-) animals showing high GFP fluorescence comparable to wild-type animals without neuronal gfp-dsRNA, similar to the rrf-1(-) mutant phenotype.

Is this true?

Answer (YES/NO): NO